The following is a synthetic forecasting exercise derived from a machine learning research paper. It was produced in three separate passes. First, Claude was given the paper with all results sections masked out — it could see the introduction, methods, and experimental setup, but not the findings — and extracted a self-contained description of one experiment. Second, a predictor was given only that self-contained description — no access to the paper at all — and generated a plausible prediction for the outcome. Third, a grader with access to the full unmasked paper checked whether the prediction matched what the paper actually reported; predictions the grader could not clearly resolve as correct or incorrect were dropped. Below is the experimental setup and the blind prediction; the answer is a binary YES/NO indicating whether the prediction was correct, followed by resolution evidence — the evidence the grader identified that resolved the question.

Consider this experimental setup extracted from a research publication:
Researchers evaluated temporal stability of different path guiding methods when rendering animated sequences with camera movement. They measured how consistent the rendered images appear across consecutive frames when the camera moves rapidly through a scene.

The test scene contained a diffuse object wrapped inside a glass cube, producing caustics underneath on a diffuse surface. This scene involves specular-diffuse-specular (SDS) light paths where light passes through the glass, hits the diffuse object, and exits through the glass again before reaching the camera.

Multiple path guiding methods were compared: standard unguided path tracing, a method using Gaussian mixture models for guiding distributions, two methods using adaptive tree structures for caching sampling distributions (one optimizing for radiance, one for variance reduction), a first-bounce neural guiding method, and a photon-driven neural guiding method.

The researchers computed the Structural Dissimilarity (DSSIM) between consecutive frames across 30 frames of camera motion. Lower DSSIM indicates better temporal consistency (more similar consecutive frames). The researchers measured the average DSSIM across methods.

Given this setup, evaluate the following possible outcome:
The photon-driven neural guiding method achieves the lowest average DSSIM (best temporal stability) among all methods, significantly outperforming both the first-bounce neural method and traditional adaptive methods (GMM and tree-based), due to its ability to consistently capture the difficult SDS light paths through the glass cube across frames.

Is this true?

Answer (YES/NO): YES